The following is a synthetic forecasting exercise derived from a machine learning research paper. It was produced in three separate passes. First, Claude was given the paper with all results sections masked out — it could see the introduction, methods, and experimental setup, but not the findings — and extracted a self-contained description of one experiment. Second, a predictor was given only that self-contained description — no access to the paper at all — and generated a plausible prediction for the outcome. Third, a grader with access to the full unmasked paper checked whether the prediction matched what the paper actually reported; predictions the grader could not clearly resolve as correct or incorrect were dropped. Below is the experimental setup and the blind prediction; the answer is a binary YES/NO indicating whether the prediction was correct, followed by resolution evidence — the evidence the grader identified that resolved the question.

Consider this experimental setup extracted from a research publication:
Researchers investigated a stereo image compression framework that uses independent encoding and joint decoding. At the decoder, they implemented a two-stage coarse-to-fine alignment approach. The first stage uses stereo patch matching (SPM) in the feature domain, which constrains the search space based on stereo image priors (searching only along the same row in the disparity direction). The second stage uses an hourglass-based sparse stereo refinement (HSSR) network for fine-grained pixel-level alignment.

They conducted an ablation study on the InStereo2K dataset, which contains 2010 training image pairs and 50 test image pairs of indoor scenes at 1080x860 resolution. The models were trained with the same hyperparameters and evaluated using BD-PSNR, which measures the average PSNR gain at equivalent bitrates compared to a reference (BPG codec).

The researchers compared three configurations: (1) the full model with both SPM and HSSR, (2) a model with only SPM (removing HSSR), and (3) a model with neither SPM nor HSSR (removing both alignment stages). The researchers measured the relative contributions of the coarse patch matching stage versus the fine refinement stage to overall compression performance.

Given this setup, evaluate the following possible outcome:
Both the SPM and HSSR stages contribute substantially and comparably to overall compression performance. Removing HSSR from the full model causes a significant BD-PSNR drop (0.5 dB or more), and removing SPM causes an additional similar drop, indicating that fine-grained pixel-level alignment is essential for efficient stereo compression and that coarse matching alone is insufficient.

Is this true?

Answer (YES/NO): NO